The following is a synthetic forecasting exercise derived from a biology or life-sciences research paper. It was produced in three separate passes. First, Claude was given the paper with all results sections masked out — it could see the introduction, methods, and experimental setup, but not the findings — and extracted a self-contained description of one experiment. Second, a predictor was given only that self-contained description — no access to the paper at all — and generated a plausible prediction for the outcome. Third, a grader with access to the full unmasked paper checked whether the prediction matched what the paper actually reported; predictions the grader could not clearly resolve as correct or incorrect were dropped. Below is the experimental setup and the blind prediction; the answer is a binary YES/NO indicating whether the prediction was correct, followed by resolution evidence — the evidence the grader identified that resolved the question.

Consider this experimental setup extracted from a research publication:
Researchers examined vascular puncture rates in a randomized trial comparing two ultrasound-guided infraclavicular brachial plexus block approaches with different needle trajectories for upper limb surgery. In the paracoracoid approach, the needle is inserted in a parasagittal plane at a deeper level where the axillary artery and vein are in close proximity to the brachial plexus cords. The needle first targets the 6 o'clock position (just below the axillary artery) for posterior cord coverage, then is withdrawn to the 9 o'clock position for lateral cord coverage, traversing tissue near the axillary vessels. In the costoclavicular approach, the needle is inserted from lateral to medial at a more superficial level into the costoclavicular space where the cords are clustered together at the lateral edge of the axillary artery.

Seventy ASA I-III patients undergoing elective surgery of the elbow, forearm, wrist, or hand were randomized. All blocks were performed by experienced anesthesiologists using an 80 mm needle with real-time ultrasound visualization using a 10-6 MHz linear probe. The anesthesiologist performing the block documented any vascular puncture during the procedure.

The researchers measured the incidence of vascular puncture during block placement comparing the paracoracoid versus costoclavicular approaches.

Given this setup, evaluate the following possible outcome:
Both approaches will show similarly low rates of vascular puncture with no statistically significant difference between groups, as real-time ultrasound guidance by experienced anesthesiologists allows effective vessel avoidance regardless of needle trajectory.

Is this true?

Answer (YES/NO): YES